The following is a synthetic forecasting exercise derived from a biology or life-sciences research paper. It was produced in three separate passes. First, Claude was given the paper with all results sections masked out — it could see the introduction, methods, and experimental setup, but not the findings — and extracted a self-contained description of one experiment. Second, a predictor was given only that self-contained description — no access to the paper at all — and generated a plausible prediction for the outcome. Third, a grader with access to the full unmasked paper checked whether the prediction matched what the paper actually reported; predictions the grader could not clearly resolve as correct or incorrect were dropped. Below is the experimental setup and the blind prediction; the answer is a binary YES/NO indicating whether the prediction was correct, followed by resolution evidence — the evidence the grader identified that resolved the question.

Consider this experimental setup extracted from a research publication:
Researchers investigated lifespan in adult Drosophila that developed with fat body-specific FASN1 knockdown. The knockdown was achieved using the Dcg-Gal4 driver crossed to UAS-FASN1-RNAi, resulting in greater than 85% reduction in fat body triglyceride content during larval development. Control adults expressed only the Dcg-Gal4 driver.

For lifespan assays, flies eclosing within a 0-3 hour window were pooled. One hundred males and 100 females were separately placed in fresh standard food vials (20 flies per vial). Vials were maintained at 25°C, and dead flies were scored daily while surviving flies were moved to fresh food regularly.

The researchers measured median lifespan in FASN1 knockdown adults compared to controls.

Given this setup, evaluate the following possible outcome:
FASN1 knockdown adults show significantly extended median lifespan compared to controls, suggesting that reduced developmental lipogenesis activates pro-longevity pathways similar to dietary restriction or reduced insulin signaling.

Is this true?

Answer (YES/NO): NO